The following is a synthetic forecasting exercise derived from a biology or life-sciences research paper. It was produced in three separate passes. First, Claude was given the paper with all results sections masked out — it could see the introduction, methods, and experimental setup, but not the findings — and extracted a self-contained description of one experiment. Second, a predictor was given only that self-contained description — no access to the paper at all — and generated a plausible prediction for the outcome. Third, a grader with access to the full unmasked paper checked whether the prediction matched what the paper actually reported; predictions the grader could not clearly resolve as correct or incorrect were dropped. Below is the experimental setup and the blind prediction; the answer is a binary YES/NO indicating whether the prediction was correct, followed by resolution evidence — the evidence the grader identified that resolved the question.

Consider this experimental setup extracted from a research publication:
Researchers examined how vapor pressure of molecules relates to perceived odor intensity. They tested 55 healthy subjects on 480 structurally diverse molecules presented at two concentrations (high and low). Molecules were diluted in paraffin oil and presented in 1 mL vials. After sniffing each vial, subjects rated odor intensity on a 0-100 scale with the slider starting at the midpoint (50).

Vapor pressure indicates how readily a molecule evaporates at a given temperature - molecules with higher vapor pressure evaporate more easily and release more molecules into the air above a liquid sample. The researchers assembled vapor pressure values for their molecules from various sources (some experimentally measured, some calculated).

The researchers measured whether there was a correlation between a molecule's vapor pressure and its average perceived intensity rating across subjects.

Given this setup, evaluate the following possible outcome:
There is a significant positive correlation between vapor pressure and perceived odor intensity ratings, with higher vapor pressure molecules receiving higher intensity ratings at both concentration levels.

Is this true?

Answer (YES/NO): NO